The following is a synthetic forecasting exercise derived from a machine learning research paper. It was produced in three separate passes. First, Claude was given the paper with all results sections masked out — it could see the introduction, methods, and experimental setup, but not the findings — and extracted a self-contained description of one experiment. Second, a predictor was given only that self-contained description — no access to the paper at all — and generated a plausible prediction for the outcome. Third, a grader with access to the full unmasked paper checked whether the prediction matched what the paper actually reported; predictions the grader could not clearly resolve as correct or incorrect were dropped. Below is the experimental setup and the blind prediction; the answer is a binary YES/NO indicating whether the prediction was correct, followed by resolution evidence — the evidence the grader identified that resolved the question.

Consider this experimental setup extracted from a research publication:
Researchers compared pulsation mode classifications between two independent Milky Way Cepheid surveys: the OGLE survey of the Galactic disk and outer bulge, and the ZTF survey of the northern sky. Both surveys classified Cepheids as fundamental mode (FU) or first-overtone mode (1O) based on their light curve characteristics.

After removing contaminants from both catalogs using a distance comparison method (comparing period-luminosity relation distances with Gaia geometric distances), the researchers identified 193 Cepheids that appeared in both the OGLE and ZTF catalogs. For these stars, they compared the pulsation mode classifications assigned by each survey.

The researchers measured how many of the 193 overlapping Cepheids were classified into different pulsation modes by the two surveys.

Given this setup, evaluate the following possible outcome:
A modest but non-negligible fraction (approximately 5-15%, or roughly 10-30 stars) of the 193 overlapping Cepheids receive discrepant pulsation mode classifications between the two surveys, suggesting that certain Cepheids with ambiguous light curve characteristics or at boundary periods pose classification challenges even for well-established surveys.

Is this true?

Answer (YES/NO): NO